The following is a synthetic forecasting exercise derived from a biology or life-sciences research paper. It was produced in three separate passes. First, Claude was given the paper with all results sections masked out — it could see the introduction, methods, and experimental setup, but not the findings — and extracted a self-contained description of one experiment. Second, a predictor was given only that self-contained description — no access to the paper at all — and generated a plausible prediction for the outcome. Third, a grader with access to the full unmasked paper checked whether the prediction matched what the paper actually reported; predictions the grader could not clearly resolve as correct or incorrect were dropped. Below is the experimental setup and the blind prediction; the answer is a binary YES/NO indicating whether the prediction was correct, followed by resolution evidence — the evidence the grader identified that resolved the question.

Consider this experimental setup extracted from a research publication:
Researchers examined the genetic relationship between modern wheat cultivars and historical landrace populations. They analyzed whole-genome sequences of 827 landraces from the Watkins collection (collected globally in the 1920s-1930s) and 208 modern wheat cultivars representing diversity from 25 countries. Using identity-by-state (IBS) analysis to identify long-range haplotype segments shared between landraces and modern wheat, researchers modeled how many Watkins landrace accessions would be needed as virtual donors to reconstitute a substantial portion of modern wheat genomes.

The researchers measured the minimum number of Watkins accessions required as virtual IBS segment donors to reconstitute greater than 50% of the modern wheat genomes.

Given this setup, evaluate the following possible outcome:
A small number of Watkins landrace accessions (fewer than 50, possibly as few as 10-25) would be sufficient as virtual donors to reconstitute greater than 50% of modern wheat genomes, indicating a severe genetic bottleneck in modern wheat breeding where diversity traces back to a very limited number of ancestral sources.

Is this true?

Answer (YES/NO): YES